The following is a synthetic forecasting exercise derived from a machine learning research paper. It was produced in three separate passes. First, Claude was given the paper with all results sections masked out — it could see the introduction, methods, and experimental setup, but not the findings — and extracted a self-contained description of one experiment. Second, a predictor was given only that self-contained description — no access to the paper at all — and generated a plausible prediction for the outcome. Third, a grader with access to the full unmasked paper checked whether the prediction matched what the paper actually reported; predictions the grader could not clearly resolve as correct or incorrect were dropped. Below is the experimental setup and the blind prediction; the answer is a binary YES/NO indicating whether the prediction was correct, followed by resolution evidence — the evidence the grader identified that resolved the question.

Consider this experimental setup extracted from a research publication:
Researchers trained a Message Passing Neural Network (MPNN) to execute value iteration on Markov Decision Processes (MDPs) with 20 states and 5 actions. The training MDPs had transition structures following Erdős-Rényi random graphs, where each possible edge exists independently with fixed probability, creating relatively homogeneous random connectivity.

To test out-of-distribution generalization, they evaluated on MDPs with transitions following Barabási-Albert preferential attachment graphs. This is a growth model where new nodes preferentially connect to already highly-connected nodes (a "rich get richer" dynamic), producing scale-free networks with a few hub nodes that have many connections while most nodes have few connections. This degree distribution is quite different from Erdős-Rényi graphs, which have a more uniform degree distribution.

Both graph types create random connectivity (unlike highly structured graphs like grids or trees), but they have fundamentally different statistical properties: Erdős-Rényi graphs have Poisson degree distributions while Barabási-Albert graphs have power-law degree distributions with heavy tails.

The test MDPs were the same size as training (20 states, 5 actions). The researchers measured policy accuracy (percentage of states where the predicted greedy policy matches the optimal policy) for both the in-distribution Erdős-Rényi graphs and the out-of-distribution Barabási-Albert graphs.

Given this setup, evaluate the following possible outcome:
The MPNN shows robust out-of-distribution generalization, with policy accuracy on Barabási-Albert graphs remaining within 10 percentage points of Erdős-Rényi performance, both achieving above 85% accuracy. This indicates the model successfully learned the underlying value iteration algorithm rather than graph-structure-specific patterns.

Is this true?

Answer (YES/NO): YES